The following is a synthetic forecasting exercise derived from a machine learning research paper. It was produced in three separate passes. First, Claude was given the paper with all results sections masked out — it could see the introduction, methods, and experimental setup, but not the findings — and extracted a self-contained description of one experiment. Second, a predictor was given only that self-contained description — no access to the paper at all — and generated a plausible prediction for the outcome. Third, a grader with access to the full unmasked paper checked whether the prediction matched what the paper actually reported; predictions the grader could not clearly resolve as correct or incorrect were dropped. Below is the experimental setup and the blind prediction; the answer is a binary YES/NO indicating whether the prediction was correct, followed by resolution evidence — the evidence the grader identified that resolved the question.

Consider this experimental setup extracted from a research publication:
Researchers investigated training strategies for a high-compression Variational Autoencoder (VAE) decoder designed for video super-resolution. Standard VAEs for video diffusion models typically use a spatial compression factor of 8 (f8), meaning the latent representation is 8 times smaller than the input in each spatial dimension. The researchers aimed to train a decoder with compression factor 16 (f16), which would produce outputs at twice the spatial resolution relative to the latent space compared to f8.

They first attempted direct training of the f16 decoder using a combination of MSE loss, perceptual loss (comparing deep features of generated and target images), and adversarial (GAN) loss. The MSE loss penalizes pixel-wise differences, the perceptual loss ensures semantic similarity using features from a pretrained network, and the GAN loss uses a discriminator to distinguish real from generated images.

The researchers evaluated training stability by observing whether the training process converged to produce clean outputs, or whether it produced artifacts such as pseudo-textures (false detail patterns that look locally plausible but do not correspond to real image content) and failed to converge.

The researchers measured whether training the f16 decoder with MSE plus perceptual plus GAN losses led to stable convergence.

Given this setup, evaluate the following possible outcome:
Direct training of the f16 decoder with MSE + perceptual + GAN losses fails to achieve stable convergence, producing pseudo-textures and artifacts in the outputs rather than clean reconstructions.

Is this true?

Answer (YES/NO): YES